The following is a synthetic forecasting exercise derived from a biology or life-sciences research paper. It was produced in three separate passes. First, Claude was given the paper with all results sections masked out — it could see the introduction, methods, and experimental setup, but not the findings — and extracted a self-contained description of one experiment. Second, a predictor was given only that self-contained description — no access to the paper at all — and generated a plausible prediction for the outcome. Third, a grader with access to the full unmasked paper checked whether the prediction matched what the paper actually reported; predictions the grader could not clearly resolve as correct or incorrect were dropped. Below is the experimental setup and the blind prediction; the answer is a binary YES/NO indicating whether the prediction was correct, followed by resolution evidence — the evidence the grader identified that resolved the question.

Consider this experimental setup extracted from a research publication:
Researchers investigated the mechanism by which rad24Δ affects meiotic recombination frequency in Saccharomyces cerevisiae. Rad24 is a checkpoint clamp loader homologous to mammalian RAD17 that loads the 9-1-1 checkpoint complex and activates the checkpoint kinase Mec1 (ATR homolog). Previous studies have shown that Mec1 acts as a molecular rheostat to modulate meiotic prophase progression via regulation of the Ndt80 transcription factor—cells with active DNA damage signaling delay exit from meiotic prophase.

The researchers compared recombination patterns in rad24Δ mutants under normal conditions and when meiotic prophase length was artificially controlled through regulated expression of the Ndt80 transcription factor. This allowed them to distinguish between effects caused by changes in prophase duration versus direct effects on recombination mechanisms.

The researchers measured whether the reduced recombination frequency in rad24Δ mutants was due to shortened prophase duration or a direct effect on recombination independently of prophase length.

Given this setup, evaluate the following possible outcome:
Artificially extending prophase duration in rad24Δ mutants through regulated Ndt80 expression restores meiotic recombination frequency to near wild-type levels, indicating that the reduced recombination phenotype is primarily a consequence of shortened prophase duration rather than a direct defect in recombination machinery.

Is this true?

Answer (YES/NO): NO